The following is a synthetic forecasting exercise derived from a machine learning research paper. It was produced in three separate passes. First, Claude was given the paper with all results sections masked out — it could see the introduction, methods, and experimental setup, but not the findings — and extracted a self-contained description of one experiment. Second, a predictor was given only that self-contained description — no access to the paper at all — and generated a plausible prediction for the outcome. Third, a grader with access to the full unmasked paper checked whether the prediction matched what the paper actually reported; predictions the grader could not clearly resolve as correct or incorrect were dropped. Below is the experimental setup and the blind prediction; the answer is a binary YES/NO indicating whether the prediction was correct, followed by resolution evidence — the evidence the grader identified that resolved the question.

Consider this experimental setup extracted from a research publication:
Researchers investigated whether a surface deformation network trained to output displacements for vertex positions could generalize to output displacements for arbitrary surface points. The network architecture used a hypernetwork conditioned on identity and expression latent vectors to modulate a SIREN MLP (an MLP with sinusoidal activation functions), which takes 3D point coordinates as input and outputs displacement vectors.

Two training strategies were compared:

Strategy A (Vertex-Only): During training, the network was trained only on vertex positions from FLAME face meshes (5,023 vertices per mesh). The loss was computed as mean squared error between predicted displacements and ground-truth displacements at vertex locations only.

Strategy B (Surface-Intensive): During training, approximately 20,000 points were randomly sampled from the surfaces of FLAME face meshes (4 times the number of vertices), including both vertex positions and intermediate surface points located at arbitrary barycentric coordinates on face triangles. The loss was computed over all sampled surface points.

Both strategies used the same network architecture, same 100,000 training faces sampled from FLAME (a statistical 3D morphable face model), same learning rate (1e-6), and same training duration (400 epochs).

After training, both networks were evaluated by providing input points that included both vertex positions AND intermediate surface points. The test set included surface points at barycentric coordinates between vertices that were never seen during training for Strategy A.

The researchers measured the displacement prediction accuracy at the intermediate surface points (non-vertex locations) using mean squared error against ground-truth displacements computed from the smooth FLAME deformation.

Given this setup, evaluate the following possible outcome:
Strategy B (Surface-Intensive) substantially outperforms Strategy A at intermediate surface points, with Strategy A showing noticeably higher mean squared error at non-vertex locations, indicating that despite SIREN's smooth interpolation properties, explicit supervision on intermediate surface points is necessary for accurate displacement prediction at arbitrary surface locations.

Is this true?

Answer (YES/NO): YES